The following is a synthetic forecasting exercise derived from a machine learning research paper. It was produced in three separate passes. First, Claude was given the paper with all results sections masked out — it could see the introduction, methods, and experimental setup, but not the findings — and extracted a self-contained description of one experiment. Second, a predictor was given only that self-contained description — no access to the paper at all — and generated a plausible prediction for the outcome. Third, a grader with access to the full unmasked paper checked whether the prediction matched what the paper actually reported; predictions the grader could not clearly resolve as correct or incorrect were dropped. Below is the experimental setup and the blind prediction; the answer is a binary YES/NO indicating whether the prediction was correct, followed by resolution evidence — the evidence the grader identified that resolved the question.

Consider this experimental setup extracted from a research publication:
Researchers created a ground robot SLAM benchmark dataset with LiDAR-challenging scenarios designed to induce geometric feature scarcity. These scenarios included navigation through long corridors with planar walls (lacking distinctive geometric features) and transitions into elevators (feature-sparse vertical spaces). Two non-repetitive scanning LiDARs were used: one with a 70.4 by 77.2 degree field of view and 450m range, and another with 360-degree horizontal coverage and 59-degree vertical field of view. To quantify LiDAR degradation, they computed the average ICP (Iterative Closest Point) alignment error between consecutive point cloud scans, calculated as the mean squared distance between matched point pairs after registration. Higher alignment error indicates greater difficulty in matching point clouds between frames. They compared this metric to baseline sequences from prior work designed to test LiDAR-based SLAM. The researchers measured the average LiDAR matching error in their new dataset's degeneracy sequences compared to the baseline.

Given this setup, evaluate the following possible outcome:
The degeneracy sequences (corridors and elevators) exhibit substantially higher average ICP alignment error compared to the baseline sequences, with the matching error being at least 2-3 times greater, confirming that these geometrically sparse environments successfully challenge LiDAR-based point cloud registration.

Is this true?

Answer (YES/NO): YES